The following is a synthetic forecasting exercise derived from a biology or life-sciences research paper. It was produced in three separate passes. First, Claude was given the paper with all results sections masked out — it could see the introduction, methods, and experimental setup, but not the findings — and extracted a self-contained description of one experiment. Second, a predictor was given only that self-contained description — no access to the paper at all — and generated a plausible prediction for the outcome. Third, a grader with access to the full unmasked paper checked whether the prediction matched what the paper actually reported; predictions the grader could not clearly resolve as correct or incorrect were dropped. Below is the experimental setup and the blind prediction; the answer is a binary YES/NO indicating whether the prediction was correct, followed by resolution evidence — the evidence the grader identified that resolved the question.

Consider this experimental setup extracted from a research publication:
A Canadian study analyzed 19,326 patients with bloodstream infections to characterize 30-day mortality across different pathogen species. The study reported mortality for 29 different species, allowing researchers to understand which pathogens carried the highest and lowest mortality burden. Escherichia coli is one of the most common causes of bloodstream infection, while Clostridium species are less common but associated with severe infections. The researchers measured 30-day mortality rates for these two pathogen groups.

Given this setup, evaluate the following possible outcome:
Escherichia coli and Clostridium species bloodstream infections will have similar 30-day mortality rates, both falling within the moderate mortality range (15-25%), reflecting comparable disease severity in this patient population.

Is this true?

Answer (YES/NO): NO